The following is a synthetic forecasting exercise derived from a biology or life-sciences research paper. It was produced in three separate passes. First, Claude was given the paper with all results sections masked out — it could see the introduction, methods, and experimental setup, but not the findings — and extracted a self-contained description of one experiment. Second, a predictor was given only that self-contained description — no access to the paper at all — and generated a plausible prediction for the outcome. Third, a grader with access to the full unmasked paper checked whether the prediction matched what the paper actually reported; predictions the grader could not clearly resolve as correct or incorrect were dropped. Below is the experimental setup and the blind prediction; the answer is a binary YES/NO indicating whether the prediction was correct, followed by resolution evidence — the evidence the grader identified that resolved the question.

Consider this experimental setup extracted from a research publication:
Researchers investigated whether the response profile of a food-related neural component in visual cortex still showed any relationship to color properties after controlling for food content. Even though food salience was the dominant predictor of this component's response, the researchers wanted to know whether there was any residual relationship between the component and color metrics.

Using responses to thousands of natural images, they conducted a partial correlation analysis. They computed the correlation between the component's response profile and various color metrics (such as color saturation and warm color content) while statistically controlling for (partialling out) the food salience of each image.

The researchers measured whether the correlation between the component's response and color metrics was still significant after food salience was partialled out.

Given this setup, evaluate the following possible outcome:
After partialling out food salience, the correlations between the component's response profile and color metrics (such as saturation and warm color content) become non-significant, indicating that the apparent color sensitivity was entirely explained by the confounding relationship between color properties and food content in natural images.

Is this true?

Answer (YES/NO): NO